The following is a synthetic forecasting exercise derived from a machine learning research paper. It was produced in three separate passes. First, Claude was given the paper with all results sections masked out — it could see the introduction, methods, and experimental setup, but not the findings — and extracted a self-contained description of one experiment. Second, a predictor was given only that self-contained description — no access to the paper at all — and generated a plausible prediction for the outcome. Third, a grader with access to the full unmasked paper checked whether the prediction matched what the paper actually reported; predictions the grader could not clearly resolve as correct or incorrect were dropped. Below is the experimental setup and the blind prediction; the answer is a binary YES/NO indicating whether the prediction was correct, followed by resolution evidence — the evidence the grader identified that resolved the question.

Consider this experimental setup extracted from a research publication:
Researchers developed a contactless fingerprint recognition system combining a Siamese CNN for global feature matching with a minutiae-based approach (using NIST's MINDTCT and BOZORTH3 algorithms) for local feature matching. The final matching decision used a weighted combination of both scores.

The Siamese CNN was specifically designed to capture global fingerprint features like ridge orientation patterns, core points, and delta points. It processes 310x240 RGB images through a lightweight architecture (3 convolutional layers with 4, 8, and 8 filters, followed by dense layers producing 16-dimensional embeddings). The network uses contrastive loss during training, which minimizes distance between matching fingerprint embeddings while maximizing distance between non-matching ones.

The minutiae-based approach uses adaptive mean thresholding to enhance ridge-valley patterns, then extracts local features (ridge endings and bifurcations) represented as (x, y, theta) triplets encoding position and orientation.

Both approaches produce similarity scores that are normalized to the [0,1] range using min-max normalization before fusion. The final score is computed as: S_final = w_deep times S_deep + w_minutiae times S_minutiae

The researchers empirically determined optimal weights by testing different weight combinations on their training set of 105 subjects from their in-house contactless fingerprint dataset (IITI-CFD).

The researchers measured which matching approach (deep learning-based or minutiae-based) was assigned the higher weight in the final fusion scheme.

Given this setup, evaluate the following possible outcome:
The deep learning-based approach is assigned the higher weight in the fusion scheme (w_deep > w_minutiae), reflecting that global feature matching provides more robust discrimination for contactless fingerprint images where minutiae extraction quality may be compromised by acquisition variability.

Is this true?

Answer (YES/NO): NO